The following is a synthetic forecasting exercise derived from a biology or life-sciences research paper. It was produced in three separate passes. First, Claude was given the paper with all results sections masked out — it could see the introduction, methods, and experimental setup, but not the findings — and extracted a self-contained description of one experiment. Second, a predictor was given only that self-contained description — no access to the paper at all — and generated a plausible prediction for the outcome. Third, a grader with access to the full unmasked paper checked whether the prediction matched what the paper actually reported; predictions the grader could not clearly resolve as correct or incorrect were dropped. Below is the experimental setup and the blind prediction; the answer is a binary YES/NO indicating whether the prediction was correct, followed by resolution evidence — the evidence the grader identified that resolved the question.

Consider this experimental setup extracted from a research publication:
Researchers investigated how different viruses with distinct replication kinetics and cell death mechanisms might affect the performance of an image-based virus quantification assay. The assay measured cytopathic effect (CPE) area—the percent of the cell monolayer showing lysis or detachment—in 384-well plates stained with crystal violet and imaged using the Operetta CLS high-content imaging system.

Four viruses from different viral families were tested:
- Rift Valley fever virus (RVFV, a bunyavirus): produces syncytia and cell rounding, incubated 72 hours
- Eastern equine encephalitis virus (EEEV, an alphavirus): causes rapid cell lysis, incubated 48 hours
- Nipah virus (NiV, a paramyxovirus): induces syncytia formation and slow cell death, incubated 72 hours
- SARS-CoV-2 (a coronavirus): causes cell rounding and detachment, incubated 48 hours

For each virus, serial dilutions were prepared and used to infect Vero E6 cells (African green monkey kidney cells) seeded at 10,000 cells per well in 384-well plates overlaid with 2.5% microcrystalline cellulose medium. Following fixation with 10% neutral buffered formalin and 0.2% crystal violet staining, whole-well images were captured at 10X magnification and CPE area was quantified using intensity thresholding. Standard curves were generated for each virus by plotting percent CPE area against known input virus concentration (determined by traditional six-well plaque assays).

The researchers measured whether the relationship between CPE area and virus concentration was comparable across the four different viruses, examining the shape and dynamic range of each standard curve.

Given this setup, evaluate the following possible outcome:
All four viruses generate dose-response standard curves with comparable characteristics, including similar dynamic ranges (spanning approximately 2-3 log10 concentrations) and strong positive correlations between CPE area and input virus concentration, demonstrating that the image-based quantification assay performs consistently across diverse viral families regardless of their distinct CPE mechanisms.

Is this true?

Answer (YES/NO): NO